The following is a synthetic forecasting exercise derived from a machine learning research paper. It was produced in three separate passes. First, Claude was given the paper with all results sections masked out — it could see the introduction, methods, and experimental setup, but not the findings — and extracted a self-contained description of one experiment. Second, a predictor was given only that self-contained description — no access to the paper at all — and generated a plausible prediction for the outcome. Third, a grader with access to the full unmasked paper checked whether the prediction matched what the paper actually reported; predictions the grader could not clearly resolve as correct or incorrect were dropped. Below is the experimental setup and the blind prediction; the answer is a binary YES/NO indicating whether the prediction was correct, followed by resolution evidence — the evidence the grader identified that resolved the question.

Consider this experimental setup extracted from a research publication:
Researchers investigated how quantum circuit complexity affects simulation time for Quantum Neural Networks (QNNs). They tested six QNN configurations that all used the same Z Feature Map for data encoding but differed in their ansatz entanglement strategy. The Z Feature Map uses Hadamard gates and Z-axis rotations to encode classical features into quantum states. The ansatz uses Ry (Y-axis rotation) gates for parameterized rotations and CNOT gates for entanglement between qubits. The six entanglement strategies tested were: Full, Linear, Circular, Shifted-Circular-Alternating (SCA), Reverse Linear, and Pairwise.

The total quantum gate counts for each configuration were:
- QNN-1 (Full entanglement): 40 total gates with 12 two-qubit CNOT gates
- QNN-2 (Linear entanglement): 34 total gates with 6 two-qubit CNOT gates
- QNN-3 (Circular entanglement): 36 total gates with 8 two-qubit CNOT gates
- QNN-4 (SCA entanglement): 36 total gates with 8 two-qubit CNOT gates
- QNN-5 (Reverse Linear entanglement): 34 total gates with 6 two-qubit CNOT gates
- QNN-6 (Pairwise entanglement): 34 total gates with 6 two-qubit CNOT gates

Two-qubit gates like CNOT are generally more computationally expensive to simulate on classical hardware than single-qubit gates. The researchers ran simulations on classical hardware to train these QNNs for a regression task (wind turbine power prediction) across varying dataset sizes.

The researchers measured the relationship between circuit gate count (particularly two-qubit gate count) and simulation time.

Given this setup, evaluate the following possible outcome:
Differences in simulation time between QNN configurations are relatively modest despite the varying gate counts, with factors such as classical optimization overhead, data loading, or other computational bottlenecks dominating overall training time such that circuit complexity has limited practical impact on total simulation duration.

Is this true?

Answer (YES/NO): NO